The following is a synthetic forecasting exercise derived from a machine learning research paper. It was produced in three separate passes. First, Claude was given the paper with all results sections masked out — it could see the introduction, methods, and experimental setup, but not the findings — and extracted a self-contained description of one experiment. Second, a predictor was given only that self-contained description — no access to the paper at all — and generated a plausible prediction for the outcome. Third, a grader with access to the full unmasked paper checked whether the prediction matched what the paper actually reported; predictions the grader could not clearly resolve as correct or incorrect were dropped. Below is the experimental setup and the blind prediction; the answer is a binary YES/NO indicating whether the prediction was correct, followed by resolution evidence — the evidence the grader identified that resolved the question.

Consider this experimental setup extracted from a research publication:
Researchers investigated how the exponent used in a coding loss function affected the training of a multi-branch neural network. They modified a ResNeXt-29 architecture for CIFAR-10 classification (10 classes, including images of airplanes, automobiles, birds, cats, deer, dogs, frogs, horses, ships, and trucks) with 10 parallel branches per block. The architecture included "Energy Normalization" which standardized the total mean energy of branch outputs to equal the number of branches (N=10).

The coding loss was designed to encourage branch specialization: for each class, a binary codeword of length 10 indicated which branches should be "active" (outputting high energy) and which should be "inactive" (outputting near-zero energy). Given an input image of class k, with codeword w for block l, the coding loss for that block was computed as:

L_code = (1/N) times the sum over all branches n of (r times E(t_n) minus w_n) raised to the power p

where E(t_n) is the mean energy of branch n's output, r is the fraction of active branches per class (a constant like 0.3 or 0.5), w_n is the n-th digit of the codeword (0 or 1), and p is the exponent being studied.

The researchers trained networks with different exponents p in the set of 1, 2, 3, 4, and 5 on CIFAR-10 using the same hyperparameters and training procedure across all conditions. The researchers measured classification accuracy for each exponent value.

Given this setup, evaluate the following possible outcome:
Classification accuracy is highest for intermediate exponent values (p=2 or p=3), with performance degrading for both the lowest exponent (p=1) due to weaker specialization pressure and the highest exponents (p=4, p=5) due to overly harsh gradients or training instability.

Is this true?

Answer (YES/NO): NO